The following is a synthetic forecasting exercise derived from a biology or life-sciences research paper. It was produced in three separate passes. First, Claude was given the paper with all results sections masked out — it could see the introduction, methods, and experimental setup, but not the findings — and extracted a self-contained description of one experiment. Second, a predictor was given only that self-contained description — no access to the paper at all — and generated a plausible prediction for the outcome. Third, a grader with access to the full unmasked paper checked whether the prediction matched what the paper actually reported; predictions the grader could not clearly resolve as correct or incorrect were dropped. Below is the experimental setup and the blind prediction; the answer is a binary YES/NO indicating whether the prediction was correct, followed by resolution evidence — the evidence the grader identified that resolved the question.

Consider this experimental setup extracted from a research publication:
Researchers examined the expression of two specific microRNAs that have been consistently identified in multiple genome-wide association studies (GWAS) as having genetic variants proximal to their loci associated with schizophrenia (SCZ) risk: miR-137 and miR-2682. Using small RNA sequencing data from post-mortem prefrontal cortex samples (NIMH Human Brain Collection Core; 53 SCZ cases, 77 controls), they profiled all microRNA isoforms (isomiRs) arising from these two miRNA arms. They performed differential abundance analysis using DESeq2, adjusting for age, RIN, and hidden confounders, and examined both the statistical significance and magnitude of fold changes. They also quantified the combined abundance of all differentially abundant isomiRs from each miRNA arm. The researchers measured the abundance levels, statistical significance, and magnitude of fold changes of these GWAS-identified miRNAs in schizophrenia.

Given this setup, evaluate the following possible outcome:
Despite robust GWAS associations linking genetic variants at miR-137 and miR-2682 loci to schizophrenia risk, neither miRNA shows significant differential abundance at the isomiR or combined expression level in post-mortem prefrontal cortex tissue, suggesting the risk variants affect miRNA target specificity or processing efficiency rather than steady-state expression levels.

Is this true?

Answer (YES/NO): NO